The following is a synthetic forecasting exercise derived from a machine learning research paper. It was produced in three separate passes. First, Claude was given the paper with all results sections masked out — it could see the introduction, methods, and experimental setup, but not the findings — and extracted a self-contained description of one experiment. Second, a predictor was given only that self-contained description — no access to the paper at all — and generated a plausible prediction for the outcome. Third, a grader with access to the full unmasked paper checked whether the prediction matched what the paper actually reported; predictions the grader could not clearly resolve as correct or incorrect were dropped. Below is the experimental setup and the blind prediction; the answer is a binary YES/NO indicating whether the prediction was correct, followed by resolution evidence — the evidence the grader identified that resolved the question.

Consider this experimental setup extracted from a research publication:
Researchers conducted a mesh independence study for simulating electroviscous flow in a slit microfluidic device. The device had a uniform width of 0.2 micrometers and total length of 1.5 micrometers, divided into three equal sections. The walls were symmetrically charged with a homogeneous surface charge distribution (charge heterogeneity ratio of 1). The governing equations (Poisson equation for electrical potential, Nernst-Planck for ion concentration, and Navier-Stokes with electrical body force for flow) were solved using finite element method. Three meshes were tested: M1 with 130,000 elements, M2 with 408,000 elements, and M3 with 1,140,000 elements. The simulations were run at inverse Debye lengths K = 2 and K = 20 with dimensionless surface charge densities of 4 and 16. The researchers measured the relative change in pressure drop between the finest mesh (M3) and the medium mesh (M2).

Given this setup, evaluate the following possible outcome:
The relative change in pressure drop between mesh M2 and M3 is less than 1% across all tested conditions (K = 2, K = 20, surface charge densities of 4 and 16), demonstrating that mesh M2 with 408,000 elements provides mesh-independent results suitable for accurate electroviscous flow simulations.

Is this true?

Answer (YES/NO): YES